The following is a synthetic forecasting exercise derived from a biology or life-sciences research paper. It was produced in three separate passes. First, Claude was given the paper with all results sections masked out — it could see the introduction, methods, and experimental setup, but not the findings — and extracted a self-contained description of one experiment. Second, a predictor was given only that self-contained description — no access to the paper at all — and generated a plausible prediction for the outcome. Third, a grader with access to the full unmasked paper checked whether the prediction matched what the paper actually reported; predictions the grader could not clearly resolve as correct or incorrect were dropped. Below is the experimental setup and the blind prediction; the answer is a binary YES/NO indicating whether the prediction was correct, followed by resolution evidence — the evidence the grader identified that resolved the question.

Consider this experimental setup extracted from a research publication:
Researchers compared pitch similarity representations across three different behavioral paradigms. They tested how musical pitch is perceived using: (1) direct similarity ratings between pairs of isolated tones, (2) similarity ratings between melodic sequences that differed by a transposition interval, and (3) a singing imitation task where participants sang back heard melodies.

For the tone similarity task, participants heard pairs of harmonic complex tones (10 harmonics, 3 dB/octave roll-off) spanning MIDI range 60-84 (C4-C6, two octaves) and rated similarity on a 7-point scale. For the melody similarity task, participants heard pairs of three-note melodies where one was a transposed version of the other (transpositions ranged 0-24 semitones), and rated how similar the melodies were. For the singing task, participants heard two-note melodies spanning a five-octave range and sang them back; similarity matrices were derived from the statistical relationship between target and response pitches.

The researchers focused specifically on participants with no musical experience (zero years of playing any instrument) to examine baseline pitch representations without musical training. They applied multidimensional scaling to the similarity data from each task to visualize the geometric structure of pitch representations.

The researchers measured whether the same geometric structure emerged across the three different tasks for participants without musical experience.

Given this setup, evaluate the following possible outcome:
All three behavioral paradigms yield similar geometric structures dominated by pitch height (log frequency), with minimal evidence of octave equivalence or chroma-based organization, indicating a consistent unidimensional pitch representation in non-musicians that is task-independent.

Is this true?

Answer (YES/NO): NO